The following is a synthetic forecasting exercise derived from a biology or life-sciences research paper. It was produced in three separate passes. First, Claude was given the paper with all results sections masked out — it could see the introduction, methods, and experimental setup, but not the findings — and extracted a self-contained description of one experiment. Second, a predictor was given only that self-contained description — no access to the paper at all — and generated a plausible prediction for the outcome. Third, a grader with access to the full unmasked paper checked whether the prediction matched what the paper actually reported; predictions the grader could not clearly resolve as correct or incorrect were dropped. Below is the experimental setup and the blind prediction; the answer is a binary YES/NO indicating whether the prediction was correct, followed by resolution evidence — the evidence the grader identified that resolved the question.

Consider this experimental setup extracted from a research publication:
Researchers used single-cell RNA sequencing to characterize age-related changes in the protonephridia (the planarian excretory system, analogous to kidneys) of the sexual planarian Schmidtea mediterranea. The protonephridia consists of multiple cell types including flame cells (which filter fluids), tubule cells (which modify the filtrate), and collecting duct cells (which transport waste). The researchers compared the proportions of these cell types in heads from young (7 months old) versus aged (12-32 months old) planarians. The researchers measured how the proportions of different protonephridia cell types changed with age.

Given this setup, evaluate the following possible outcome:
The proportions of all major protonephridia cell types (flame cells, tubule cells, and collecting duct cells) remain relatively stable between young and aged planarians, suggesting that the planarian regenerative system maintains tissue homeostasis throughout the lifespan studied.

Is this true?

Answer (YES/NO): NO